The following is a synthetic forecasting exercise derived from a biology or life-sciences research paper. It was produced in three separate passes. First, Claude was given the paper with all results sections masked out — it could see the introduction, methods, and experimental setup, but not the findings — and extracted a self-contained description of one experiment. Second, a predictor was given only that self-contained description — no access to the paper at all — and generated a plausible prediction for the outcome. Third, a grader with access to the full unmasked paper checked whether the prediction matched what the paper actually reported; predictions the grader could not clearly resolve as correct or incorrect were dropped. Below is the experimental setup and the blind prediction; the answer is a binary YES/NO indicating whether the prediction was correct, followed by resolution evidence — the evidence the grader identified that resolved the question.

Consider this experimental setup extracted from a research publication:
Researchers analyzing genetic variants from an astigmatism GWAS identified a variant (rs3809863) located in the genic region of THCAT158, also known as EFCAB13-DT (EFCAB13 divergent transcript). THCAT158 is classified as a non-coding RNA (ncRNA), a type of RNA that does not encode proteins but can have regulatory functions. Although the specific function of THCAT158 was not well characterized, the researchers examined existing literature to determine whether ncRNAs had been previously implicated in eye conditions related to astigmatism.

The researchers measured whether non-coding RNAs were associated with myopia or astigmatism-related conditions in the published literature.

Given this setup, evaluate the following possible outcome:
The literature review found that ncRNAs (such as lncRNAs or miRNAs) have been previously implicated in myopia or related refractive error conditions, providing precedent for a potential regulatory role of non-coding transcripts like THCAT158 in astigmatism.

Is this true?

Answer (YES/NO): YES